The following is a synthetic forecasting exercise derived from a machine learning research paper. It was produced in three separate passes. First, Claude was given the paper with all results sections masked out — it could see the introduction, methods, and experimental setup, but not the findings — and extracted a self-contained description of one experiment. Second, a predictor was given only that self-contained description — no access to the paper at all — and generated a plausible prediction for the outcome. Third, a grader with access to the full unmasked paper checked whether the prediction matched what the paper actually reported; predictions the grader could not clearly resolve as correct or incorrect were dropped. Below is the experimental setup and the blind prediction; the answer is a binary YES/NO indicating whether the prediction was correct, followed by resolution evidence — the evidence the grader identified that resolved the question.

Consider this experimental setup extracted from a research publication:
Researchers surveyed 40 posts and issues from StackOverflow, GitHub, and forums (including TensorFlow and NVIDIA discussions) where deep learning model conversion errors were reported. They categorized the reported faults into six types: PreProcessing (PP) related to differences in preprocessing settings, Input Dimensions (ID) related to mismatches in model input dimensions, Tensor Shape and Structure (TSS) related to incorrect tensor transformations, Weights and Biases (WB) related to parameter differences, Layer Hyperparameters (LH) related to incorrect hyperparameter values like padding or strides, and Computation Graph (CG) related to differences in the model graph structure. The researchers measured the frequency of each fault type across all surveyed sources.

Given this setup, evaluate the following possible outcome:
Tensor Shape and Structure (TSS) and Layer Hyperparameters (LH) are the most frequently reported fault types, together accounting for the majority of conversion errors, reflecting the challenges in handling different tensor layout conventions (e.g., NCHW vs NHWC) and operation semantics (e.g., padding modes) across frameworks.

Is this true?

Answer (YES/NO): NO